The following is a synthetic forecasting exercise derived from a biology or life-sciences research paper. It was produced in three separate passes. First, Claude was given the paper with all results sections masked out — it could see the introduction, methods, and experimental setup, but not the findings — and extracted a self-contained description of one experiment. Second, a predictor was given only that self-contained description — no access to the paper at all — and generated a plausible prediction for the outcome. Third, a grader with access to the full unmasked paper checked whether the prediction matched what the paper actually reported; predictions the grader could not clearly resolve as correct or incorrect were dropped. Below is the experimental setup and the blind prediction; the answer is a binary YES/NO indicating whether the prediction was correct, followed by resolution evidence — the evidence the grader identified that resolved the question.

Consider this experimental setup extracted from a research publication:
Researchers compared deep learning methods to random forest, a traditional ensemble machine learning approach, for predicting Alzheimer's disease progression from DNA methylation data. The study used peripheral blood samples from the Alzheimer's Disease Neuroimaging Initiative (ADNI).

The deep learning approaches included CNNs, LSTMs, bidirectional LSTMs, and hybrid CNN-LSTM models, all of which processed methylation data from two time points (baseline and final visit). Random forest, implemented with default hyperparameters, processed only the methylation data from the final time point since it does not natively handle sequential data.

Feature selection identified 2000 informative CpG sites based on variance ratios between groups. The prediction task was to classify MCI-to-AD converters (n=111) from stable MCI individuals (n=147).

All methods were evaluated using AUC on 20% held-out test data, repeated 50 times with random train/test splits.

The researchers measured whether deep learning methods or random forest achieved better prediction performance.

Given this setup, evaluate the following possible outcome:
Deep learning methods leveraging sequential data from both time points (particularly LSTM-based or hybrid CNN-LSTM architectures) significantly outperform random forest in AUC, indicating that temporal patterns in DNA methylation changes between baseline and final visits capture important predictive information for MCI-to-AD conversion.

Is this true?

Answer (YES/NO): YES